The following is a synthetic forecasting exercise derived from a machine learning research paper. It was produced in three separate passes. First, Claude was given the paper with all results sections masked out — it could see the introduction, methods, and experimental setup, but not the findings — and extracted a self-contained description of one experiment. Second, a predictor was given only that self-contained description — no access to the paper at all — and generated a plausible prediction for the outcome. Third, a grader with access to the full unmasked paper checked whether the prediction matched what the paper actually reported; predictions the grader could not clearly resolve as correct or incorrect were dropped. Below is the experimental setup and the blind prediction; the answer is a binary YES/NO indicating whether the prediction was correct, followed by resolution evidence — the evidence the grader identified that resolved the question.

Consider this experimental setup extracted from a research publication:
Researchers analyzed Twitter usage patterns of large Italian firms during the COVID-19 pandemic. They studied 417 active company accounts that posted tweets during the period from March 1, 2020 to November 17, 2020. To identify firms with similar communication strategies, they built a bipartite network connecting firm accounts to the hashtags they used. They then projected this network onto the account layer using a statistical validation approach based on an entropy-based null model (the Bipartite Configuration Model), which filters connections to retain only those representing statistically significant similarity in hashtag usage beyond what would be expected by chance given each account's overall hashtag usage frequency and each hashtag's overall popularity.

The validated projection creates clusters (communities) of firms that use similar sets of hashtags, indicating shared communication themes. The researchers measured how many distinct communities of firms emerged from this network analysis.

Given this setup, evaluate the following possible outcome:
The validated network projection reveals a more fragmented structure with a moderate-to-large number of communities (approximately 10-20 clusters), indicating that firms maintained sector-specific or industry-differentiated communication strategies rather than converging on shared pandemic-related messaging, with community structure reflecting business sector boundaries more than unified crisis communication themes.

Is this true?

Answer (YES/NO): NO